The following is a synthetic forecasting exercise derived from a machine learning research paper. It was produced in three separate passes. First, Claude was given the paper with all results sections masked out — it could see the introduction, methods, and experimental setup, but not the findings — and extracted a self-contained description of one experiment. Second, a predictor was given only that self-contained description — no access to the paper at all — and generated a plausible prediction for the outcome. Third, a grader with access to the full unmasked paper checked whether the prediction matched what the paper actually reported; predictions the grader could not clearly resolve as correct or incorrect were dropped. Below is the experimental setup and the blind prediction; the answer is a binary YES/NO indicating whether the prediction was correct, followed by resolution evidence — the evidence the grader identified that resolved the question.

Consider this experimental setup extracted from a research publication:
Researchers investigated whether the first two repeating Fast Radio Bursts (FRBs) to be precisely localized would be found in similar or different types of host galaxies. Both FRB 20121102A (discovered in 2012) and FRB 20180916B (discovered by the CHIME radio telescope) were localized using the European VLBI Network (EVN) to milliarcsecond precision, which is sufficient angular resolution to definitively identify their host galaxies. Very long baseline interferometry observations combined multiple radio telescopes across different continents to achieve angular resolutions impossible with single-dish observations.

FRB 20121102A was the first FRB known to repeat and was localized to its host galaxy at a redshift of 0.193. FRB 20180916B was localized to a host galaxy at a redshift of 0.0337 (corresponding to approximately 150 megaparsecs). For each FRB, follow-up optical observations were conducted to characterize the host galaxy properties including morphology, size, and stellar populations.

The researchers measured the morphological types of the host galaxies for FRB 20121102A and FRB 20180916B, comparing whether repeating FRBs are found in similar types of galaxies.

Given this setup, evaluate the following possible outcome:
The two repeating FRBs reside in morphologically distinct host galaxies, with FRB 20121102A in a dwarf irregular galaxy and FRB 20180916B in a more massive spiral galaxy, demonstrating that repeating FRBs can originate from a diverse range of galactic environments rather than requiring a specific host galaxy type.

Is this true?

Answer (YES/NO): YES